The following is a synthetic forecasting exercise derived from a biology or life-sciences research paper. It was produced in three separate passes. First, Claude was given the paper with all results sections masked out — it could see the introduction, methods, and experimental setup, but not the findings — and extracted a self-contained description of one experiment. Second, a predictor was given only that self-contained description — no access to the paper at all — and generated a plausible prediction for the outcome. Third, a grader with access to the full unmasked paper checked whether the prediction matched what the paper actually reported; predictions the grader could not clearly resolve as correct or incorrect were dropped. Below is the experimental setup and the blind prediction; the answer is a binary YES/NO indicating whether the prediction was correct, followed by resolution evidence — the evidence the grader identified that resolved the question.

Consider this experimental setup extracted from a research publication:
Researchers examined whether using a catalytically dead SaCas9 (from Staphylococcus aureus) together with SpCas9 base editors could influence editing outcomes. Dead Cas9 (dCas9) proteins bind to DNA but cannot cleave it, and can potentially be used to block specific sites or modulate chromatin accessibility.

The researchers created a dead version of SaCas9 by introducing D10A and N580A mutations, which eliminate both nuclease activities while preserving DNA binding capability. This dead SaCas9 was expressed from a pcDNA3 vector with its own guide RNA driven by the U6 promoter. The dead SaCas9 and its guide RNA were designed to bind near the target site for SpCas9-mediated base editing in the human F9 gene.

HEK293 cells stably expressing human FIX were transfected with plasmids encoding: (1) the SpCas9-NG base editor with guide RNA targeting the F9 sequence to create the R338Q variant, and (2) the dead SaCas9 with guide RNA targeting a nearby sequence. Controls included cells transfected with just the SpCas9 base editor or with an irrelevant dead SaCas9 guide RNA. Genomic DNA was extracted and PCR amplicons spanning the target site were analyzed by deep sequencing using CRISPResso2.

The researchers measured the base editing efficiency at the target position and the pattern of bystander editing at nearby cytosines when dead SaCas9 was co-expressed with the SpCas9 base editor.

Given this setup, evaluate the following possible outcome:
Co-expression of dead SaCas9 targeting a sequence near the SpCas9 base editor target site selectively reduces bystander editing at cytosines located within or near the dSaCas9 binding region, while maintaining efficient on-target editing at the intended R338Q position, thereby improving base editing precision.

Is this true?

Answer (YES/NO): NO